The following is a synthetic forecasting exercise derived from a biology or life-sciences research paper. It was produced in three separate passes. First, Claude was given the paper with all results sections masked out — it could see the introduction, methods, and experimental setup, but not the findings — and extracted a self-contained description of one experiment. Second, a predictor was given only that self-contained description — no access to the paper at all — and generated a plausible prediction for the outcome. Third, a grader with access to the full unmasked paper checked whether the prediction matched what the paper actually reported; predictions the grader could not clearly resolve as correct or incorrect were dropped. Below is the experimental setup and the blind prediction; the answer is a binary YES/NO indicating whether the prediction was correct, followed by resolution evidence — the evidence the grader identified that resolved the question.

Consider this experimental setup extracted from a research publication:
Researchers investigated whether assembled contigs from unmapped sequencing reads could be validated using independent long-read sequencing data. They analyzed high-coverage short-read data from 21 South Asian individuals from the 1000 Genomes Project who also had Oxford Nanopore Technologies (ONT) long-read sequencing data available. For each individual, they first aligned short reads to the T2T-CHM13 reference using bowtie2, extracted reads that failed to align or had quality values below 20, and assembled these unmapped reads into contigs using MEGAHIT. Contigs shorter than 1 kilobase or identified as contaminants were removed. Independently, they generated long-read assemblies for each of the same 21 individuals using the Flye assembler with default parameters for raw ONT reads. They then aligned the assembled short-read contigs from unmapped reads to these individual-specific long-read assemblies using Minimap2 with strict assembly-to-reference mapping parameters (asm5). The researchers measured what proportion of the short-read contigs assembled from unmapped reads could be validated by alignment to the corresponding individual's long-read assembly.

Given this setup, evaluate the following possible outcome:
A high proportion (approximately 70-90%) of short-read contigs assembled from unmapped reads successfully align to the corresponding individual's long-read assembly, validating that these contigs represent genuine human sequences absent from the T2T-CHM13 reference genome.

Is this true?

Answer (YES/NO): YES